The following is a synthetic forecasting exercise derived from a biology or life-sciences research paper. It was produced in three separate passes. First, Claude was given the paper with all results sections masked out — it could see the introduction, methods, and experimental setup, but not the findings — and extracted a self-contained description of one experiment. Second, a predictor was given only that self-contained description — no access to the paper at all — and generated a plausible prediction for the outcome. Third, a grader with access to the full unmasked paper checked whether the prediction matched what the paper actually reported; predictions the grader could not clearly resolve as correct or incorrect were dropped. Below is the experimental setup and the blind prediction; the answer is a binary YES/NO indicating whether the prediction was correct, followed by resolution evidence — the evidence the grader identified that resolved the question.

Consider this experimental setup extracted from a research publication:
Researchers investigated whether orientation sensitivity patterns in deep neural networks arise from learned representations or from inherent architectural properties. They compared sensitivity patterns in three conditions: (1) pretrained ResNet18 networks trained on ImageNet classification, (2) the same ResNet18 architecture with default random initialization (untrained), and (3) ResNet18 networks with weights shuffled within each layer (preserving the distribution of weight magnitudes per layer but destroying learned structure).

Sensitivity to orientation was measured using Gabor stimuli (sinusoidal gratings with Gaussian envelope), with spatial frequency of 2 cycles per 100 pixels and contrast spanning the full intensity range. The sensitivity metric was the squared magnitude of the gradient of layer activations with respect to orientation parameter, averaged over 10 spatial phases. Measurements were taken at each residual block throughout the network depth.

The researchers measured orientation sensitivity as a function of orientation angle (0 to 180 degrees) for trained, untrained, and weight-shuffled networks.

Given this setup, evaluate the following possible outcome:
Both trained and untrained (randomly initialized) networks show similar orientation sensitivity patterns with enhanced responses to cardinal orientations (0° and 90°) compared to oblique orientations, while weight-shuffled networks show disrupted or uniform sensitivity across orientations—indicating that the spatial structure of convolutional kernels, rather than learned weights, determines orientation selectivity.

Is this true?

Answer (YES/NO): NO